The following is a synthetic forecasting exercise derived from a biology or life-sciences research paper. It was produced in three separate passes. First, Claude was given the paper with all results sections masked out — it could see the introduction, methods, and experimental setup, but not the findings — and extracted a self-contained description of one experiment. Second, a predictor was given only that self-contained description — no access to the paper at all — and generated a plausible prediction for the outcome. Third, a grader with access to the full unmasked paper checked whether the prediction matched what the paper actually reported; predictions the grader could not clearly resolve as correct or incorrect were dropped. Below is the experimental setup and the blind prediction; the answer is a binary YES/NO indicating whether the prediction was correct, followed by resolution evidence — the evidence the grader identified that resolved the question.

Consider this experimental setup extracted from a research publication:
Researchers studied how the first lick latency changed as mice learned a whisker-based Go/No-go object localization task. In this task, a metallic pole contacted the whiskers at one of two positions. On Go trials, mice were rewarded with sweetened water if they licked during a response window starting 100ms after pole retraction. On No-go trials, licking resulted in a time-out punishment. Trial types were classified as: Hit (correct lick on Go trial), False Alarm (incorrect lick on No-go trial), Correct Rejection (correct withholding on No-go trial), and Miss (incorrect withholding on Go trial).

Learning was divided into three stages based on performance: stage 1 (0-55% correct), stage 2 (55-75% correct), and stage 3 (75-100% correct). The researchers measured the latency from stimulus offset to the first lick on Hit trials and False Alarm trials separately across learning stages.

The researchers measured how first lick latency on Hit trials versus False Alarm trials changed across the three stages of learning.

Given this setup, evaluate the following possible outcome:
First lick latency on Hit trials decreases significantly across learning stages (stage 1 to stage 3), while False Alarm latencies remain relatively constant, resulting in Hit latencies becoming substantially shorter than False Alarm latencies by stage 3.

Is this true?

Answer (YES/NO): NO